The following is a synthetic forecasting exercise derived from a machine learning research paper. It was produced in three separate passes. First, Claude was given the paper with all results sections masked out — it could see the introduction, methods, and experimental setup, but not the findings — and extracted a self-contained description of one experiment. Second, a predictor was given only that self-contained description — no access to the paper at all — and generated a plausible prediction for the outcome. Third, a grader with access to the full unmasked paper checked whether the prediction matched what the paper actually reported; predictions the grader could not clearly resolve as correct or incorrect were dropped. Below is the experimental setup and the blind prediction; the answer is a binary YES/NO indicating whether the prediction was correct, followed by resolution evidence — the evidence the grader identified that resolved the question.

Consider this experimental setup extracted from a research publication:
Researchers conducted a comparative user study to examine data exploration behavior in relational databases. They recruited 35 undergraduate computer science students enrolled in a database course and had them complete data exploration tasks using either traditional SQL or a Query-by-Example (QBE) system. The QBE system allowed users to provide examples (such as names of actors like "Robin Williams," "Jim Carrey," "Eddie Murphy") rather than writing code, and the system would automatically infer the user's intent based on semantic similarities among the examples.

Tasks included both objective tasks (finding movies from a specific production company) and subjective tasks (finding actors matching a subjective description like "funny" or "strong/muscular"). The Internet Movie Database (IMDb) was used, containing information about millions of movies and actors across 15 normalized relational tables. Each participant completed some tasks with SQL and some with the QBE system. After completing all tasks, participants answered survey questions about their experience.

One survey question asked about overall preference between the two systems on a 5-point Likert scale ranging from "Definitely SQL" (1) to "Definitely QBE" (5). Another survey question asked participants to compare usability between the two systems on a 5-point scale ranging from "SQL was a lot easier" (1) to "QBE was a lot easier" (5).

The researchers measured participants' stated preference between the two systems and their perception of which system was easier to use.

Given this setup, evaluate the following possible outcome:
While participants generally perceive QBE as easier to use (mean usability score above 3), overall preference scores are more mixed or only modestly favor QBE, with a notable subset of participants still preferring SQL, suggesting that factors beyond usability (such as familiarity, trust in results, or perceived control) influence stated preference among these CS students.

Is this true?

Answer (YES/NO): NO